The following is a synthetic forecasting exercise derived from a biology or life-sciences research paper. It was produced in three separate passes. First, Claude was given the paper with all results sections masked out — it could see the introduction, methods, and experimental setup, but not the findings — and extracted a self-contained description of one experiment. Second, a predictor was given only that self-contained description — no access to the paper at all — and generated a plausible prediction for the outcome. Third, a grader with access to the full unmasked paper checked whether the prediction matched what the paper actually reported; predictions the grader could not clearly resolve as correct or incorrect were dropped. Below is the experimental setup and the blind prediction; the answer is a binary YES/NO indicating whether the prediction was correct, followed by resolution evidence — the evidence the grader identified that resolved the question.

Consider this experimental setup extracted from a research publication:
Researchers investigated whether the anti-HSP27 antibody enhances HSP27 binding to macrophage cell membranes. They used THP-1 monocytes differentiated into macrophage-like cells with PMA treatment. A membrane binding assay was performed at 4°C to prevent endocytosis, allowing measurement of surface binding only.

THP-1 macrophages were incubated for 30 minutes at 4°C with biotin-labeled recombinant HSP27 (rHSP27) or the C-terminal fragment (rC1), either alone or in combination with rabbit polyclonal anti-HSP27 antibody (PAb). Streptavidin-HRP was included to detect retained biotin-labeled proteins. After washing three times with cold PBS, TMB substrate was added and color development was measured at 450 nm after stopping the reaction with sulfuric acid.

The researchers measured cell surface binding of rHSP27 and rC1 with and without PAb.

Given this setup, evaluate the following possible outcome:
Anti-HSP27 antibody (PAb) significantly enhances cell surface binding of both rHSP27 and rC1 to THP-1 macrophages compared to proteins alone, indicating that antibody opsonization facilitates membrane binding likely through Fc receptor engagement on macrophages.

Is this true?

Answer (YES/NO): NO